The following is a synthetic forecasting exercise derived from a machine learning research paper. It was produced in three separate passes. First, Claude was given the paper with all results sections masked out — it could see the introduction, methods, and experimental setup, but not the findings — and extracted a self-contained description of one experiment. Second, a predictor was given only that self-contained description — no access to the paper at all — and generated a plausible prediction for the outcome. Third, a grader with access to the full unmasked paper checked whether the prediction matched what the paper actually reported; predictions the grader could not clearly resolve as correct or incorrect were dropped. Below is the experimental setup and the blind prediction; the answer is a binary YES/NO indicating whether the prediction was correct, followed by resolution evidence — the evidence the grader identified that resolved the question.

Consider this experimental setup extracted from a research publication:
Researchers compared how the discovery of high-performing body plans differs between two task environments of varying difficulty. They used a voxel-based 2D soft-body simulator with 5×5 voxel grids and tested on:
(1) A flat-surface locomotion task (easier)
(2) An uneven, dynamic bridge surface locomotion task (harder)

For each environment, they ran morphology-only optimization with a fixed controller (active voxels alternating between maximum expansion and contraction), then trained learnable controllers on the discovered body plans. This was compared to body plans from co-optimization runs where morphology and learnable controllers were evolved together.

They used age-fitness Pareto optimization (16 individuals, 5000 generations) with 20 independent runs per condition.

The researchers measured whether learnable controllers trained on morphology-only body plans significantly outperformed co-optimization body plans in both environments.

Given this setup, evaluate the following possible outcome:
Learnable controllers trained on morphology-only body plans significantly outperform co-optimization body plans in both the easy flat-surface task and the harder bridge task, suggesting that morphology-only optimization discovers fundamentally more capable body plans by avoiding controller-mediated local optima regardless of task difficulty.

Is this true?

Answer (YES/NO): YES